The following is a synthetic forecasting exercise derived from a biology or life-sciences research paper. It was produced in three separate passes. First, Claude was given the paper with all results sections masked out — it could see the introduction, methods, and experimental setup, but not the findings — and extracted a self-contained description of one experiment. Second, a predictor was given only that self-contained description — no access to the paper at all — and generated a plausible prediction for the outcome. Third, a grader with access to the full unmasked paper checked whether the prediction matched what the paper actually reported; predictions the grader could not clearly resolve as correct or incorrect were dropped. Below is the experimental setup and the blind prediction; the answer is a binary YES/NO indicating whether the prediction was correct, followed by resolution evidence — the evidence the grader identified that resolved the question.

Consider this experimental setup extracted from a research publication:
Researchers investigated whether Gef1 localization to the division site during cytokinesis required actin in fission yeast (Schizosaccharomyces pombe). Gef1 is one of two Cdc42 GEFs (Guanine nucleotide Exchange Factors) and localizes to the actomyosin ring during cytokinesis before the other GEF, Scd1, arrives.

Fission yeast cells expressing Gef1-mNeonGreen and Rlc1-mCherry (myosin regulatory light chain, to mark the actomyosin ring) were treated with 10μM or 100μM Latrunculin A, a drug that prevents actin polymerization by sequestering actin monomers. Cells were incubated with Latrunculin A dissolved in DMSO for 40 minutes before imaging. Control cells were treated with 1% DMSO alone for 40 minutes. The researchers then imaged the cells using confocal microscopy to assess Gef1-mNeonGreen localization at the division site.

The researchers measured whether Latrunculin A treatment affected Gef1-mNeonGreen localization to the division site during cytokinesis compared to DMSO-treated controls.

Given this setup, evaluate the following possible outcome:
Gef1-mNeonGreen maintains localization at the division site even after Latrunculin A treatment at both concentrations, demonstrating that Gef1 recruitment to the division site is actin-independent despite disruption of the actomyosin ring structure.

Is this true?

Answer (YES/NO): NO